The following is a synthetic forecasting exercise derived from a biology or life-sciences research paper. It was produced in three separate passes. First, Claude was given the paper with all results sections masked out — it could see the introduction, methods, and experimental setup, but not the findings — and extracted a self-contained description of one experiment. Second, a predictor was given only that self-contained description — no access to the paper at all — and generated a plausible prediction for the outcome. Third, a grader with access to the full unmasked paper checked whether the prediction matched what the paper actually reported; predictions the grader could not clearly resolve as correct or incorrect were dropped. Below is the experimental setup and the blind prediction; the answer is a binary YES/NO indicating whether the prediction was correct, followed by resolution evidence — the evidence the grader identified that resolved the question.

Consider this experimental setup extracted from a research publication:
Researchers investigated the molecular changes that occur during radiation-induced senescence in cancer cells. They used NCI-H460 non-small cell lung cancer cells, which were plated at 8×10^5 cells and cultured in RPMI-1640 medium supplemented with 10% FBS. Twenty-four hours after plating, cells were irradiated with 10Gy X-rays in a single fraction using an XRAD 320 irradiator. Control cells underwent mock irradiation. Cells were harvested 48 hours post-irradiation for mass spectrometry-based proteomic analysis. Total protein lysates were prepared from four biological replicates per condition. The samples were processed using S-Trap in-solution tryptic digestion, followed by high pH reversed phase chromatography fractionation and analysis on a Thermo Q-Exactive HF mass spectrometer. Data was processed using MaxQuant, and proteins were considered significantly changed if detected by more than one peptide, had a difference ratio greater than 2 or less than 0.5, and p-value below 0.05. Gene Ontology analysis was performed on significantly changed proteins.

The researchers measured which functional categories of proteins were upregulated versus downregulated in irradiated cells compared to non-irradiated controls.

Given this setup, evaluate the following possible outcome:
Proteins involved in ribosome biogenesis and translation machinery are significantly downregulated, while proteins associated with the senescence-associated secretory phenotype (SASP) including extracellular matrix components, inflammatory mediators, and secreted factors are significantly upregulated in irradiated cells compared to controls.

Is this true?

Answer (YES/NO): NO